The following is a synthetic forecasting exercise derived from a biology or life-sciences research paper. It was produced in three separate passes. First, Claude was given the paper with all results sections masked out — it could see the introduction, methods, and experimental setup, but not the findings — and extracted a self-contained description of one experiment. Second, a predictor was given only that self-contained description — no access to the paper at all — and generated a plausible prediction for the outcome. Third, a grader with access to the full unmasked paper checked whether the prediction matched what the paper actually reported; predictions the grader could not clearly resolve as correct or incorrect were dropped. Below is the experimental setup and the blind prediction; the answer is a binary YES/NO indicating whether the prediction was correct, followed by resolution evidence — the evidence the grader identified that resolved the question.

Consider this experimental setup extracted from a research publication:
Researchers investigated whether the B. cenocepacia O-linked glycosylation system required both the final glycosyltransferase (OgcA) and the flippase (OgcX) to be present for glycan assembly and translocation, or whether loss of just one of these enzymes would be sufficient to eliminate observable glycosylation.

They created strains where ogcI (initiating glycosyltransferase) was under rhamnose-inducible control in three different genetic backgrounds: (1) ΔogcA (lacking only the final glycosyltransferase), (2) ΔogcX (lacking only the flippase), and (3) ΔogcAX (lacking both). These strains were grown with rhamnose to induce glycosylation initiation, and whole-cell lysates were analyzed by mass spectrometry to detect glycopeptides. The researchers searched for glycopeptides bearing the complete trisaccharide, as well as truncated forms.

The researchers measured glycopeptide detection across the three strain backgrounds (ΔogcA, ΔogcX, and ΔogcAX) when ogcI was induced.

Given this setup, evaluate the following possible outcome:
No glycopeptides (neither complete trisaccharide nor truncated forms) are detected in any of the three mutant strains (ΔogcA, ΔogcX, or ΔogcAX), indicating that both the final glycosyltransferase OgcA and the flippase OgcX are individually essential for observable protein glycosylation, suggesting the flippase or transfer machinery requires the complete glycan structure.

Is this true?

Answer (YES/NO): YES